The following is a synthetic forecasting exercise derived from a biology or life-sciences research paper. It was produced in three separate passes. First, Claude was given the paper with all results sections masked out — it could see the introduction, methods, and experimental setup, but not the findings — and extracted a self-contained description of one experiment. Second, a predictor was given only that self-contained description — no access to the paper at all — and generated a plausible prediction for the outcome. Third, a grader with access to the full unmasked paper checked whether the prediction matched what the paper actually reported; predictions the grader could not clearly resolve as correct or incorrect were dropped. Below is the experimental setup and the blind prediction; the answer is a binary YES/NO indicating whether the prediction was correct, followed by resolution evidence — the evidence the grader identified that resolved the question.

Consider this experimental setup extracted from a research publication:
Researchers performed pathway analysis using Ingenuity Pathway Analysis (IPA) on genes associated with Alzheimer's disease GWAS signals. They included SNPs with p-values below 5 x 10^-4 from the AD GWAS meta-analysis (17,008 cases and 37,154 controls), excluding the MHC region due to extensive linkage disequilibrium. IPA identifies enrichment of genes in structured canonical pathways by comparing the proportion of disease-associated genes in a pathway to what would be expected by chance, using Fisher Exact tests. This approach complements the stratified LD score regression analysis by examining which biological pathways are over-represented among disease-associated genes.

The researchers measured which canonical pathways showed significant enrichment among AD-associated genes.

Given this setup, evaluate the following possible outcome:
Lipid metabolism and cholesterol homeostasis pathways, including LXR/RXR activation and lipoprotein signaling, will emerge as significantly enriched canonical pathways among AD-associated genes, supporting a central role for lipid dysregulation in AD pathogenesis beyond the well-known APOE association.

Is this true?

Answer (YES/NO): NO